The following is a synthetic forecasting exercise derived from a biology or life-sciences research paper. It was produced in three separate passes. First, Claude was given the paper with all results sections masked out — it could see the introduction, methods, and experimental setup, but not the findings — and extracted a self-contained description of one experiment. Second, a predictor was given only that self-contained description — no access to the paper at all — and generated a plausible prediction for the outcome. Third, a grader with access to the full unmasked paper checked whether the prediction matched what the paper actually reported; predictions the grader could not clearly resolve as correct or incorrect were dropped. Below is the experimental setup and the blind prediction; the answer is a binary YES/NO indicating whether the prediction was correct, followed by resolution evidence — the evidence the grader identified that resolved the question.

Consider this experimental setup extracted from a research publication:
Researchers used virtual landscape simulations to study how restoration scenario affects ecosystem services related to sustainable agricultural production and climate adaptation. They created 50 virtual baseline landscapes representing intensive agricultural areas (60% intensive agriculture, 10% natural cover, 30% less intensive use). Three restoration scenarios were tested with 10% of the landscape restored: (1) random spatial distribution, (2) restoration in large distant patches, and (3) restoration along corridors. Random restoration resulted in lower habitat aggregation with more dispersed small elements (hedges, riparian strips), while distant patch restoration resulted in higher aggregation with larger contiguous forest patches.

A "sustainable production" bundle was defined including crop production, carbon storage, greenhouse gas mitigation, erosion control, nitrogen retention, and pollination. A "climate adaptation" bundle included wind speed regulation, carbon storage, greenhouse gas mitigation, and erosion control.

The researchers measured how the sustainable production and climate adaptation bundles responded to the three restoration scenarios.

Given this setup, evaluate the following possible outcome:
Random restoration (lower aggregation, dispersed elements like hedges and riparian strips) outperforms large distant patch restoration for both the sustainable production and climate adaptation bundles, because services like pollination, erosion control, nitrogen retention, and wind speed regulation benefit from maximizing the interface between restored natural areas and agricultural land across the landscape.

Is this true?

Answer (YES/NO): YES